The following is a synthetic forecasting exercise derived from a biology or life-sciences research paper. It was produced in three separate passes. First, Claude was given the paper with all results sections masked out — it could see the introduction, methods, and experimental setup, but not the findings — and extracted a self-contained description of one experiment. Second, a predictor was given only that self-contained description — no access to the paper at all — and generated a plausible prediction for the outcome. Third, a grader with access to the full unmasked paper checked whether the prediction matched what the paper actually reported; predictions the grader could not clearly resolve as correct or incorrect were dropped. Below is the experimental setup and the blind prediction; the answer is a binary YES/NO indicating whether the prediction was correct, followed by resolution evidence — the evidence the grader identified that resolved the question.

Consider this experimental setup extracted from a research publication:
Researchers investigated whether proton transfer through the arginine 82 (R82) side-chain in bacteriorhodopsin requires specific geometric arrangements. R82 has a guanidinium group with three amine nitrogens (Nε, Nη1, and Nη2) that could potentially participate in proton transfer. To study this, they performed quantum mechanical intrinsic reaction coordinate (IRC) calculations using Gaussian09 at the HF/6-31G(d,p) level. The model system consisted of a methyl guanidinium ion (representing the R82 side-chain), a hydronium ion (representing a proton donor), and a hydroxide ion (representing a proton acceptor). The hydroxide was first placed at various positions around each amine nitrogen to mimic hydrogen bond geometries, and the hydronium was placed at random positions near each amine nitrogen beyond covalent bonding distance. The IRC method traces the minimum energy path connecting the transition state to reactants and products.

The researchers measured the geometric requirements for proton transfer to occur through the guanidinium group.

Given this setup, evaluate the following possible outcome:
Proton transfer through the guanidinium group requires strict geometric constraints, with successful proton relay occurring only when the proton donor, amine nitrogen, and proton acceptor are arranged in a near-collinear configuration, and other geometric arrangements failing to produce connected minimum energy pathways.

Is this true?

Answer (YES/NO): NO